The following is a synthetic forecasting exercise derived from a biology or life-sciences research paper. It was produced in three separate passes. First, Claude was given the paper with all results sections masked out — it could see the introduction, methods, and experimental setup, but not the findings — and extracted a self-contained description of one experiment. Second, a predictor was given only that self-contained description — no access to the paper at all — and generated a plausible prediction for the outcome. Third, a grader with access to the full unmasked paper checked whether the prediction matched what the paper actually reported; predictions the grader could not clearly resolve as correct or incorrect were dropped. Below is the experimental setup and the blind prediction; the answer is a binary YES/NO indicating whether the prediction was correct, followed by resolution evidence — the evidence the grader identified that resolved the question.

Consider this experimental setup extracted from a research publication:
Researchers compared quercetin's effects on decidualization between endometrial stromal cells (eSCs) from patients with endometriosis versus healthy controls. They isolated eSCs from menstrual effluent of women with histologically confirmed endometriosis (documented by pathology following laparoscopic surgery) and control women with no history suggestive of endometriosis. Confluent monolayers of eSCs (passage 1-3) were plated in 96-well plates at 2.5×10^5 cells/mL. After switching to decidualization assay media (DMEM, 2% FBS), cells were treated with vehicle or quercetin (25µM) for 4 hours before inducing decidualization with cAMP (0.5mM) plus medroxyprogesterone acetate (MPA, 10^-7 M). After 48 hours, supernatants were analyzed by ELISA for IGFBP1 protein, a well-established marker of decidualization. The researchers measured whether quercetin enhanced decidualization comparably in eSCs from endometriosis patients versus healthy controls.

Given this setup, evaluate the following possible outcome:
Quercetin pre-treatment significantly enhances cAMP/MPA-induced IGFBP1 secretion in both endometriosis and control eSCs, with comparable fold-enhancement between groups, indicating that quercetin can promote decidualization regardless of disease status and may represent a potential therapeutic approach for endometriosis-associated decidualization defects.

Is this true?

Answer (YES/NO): YES